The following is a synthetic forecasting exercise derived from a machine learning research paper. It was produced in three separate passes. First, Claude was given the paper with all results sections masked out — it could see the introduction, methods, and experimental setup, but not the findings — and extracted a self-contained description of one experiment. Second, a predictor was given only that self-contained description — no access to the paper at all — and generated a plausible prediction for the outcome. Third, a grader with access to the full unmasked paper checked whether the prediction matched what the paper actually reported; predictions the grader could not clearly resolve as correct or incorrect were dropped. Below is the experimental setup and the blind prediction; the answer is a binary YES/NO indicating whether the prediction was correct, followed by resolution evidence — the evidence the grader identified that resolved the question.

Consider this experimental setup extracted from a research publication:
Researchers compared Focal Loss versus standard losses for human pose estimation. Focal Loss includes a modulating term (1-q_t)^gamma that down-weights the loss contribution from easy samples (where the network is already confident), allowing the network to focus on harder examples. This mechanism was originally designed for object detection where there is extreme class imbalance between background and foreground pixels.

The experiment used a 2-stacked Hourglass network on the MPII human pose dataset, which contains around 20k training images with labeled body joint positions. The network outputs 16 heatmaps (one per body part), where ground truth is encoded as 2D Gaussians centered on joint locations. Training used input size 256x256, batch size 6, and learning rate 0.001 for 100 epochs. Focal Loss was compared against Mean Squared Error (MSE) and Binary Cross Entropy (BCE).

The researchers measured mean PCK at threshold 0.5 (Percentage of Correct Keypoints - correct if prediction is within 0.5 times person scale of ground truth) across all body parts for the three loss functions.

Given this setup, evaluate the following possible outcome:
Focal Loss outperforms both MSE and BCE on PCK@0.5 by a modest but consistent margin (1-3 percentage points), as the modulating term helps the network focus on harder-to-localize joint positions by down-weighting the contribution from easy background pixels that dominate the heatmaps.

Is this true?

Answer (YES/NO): NO